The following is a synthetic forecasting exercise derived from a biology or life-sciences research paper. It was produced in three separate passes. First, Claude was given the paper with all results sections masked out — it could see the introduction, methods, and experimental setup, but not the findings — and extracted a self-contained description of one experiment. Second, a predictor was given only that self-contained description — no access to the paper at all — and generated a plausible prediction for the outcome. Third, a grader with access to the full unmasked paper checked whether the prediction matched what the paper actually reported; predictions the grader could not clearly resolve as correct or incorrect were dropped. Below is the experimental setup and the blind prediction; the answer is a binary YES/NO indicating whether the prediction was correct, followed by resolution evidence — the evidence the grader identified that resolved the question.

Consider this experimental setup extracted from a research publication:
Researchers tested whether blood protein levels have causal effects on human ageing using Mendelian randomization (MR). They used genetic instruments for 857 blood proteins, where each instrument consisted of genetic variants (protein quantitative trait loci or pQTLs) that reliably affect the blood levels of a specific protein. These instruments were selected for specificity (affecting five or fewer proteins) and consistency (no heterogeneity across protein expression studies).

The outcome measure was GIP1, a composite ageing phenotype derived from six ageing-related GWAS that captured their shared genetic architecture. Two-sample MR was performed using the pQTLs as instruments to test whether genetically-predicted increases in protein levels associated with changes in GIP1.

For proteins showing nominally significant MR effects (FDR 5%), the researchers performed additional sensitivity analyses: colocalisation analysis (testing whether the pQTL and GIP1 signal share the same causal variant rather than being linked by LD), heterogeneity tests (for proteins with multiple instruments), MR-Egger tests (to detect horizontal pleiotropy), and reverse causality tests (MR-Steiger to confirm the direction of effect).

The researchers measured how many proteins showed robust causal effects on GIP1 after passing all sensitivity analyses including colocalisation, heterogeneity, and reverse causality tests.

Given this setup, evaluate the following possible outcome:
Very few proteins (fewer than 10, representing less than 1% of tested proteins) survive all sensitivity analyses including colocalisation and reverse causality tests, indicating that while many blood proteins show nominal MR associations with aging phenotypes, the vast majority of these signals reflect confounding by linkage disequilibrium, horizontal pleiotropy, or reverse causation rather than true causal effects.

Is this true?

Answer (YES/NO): YES